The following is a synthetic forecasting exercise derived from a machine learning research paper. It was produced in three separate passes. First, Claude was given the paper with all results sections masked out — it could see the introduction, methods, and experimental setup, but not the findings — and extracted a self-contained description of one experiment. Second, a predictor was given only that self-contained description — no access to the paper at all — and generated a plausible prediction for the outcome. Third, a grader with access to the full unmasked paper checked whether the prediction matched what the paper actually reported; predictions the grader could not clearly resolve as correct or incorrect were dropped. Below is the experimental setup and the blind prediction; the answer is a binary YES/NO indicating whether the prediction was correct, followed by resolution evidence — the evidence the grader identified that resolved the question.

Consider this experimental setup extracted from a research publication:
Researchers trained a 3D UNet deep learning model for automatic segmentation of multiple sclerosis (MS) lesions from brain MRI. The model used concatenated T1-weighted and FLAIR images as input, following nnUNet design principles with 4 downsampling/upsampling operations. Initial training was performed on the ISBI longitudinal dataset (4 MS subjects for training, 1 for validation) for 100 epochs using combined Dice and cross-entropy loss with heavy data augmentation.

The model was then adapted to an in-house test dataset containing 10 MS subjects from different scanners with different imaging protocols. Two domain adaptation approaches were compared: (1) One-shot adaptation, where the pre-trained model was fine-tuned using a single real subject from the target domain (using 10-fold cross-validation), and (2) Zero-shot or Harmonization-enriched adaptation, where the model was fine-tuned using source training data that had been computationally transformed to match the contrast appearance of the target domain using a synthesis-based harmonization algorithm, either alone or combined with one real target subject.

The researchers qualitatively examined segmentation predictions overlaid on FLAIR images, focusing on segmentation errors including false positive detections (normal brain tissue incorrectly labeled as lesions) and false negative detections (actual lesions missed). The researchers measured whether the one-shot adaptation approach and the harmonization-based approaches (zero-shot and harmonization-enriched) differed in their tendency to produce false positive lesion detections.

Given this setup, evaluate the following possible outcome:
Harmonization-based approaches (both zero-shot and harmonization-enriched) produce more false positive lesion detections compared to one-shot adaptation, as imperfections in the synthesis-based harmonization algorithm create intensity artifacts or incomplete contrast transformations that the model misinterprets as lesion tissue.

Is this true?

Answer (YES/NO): NO